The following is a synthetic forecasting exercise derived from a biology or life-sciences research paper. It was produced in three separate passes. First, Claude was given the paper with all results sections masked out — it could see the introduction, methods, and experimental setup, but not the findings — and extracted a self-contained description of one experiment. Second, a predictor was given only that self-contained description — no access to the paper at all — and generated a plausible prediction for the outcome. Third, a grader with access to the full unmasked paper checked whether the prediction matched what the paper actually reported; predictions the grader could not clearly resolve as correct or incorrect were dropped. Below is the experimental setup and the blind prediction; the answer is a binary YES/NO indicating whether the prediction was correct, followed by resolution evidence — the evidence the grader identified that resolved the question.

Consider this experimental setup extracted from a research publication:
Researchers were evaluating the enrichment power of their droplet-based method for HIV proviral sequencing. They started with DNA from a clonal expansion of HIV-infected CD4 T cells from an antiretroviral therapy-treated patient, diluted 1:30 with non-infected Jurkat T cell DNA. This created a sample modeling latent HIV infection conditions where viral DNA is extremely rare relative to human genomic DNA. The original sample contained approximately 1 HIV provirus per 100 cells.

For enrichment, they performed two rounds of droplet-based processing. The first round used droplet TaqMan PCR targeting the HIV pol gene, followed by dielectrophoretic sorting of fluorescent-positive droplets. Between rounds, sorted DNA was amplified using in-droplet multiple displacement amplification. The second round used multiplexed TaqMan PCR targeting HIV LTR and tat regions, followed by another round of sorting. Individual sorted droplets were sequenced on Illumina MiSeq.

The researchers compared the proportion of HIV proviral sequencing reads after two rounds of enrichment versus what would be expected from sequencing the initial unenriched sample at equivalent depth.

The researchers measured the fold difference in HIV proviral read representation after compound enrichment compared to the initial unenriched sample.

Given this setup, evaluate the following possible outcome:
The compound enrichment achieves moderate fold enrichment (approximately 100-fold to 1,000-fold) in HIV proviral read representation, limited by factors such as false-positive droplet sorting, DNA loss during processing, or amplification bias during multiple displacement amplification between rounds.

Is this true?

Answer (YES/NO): NO